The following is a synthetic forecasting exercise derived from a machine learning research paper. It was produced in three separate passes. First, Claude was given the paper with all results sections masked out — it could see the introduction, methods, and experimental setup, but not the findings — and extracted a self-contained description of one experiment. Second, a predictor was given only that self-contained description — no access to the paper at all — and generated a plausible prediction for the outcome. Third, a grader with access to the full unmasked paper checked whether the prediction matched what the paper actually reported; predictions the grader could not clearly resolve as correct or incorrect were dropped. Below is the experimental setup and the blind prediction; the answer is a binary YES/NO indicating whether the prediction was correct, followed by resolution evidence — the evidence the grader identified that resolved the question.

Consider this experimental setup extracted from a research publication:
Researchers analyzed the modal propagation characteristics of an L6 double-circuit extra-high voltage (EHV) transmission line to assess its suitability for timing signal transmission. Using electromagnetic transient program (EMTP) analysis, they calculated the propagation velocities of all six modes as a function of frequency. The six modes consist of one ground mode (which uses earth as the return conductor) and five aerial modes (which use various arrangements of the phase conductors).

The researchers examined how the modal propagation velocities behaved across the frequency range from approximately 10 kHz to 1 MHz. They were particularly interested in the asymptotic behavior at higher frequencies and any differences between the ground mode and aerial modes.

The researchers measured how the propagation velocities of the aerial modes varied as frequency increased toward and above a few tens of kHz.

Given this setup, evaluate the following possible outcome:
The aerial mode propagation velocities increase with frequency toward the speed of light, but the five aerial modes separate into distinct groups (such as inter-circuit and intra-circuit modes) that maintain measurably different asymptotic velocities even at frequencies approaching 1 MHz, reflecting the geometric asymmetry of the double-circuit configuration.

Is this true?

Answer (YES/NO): NO